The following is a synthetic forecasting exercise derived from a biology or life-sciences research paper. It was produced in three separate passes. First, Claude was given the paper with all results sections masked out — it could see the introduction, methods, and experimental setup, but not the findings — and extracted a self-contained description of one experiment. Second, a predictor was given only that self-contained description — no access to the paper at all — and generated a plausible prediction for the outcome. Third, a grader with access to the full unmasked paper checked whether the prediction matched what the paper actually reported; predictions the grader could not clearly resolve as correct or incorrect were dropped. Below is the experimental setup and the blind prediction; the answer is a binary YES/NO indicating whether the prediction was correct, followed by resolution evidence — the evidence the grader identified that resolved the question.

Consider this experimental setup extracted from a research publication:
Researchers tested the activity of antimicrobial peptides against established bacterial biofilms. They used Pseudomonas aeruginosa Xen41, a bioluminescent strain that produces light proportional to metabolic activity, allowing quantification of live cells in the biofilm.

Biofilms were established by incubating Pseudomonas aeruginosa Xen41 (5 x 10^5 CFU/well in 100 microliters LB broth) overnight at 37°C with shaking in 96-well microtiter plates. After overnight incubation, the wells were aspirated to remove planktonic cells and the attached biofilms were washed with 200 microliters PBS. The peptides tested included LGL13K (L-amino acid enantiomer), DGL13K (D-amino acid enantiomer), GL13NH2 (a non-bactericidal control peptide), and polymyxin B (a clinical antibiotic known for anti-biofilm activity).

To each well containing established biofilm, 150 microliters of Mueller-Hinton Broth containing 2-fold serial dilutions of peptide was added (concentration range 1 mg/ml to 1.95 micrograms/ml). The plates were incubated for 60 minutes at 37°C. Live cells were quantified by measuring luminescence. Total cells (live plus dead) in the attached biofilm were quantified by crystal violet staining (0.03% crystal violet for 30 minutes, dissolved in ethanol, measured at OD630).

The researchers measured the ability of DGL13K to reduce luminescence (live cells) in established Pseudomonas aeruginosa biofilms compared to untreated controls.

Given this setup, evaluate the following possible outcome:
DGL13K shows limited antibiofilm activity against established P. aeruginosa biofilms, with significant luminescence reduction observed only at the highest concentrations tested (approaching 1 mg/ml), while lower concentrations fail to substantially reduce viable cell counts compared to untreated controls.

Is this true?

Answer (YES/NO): NO